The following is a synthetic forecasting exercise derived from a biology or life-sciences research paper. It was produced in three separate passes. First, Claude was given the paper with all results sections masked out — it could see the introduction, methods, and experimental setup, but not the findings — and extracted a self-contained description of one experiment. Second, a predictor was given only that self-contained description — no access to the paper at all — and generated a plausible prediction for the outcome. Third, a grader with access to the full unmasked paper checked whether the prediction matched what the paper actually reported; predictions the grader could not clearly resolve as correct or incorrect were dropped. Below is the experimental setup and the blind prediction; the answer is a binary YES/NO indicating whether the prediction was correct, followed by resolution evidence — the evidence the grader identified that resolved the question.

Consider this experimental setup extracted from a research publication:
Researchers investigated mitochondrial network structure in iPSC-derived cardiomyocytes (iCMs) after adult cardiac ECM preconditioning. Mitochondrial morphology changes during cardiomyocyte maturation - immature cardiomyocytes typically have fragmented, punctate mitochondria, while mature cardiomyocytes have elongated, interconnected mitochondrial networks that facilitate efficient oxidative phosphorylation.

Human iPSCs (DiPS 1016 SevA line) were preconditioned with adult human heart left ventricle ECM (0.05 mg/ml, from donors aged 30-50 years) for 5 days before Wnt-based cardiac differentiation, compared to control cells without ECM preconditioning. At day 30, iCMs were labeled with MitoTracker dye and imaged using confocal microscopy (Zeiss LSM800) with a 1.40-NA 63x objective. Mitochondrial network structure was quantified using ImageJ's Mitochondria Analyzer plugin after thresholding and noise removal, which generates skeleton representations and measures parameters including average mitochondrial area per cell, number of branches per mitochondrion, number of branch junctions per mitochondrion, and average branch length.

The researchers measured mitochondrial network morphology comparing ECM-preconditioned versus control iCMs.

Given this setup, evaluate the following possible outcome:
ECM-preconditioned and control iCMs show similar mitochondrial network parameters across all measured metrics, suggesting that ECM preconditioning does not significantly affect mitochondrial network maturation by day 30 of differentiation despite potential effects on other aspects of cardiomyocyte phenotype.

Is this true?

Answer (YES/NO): NO